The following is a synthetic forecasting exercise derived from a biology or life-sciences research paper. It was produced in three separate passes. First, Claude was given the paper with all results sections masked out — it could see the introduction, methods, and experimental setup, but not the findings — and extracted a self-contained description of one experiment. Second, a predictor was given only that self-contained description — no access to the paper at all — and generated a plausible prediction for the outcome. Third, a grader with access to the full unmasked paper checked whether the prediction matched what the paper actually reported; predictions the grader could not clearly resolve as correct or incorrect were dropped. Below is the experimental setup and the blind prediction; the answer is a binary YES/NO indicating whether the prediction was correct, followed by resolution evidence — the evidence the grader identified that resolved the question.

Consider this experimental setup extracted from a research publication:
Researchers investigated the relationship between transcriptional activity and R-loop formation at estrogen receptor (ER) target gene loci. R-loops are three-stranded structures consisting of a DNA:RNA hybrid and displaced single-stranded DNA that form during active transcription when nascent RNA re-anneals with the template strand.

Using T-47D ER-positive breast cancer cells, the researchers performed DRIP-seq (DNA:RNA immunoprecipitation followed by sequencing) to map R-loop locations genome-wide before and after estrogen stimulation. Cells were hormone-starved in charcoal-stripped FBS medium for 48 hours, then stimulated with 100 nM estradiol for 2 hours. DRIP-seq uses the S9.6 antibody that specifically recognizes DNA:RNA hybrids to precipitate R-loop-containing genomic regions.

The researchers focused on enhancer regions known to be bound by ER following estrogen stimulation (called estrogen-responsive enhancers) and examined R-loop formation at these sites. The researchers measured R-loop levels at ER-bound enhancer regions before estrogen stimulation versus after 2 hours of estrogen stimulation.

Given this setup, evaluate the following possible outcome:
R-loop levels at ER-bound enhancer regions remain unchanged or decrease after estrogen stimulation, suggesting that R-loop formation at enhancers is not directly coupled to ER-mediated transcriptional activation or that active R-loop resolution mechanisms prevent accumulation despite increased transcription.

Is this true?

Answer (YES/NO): NO